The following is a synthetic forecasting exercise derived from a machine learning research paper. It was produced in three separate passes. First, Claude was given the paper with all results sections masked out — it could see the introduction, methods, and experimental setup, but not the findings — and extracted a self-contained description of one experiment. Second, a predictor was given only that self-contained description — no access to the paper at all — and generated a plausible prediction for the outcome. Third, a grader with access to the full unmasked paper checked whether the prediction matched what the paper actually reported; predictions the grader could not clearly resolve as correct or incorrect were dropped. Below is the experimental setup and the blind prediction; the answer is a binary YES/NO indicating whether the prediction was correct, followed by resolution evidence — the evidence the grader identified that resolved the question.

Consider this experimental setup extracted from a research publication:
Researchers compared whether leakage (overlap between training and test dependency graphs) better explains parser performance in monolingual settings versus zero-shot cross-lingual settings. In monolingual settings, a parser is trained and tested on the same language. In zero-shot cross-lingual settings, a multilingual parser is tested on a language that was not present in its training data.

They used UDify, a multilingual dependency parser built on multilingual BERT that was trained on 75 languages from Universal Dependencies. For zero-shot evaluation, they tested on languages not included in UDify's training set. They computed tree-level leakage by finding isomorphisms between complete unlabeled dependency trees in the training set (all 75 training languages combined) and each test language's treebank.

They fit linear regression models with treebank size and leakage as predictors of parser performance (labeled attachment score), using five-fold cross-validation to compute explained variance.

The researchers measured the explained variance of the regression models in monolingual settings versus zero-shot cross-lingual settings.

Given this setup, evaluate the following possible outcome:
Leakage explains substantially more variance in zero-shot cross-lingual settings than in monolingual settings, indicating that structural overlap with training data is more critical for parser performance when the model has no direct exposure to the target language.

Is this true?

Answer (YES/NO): YES